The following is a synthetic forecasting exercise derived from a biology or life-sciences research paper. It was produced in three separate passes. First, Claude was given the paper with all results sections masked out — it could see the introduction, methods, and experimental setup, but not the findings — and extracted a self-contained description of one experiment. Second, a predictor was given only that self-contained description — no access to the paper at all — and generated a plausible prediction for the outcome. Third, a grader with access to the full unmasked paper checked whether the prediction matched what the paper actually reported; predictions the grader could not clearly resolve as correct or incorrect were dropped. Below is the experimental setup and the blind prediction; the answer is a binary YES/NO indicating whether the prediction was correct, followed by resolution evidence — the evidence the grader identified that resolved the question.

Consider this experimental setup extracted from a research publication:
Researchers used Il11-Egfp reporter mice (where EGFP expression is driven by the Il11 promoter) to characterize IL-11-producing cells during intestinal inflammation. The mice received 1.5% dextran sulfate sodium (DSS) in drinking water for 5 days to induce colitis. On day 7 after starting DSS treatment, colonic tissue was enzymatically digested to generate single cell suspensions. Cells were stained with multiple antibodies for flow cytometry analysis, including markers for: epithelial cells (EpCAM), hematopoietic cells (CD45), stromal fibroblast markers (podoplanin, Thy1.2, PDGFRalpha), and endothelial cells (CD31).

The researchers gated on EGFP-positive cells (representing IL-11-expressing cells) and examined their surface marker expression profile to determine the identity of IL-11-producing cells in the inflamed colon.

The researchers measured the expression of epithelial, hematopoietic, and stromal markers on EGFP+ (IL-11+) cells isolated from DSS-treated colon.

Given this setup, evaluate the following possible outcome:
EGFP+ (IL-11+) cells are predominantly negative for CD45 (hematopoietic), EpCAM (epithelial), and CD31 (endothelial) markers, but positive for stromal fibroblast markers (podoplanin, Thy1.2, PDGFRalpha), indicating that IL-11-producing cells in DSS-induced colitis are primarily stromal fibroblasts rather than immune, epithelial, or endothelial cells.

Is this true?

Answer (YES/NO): YES